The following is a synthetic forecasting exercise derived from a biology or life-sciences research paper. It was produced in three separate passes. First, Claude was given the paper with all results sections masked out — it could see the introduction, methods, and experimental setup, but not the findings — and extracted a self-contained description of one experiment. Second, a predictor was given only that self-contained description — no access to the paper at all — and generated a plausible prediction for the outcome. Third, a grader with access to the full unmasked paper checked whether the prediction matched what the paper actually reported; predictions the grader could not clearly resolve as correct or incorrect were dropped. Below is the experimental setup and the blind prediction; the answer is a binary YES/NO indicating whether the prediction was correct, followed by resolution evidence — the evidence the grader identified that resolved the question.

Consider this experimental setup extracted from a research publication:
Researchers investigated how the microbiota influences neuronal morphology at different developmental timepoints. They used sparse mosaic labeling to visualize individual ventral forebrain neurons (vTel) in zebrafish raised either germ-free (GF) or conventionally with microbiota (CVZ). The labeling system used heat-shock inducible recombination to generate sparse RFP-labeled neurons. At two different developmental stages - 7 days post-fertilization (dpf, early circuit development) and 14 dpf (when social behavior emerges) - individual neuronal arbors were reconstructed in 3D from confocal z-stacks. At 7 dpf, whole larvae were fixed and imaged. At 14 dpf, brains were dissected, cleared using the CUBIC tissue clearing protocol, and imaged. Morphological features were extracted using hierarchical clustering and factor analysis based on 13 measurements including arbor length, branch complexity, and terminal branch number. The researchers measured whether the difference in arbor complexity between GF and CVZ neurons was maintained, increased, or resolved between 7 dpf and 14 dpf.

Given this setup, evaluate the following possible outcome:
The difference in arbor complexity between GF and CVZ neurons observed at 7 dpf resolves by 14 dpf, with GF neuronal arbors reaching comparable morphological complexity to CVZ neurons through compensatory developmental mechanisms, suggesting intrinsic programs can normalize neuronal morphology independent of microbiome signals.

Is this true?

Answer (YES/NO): NO